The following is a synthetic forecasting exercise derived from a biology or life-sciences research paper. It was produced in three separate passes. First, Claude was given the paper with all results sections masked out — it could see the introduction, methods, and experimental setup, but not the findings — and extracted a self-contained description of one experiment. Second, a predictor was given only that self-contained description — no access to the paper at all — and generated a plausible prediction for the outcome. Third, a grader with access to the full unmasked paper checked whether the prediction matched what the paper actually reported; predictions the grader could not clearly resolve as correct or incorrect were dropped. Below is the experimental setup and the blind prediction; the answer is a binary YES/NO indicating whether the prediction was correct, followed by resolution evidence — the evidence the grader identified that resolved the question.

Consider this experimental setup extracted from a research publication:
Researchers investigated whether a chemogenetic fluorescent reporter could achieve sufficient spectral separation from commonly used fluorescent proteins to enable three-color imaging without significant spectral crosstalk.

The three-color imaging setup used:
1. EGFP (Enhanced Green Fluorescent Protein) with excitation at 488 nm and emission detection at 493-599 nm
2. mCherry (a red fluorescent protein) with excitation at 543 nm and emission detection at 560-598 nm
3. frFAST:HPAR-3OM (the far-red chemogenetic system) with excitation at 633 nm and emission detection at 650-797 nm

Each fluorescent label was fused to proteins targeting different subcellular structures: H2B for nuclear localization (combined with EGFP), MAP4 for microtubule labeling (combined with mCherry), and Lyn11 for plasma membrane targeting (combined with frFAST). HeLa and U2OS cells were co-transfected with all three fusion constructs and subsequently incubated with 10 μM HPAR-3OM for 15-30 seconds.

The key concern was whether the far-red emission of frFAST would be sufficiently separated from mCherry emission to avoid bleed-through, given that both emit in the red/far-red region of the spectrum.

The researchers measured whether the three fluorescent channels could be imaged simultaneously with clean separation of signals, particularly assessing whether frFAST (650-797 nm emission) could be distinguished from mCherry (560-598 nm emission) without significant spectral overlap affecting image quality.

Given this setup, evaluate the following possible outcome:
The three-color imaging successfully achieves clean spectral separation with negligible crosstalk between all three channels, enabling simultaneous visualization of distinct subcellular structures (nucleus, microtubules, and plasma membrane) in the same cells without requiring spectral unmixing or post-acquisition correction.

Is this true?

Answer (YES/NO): YES